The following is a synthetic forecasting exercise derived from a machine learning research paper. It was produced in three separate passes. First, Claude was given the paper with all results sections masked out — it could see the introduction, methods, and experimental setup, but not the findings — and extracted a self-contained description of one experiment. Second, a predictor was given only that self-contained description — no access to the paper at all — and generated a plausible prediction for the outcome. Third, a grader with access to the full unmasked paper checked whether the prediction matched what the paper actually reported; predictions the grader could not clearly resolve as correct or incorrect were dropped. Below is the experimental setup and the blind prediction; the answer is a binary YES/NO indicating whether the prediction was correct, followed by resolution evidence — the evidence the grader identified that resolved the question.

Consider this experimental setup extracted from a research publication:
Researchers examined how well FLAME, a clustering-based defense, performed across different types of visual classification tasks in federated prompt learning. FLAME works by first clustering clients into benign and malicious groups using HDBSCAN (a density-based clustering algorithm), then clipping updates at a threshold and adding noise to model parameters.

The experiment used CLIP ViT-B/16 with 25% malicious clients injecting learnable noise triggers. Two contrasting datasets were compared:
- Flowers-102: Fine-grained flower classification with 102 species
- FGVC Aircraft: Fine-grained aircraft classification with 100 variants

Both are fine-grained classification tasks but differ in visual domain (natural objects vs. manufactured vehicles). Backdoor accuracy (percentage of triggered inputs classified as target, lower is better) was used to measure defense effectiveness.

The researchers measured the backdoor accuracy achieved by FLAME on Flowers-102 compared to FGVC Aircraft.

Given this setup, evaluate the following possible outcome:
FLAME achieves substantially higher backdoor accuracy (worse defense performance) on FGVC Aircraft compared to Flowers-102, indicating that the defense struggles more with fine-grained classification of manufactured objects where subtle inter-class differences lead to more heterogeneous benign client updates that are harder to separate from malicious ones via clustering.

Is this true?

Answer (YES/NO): YES